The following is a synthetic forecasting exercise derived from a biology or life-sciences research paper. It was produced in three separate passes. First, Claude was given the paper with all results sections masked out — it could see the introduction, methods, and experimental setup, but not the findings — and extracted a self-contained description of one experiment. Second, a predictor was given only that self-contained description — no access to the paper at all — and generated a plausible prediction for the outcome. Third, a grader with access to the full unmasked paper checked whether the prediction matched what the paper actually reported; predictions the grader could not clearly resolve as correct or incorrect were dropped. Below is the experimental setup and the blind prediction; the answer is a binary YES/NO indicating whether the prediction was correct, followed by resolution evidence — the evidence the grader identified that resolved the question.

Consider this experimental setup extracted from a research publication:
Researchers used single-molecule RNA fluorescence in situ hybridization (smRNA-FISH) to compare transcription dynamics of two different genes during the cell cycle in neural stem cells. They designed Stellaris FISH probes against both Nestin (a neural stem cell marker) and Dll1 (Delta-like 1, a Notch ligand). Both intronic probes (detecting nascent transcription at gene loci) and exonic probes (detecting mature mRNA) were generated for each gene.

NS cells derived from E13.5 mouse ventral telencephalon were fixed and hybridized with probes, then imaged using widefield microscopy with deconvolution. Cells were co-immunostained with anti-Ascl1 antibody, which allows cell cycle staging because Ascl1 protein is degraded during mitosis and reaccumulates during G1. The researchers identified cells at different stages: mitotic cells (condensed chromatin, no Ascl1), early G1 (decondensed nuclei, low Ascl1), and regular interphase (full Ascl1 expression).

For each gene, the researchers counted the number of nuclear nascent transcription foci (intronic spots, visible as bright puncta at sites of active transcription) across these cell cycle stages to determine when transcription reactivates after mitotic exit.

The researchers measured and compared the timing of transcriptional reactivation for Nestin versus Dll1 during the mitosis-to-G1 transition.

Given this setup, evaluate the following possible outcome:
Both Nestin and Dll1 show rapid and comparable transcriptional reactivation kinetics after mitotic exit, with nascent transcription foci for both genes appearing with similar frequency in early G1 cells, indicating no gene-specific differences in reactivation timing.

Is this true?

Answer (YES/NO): NO